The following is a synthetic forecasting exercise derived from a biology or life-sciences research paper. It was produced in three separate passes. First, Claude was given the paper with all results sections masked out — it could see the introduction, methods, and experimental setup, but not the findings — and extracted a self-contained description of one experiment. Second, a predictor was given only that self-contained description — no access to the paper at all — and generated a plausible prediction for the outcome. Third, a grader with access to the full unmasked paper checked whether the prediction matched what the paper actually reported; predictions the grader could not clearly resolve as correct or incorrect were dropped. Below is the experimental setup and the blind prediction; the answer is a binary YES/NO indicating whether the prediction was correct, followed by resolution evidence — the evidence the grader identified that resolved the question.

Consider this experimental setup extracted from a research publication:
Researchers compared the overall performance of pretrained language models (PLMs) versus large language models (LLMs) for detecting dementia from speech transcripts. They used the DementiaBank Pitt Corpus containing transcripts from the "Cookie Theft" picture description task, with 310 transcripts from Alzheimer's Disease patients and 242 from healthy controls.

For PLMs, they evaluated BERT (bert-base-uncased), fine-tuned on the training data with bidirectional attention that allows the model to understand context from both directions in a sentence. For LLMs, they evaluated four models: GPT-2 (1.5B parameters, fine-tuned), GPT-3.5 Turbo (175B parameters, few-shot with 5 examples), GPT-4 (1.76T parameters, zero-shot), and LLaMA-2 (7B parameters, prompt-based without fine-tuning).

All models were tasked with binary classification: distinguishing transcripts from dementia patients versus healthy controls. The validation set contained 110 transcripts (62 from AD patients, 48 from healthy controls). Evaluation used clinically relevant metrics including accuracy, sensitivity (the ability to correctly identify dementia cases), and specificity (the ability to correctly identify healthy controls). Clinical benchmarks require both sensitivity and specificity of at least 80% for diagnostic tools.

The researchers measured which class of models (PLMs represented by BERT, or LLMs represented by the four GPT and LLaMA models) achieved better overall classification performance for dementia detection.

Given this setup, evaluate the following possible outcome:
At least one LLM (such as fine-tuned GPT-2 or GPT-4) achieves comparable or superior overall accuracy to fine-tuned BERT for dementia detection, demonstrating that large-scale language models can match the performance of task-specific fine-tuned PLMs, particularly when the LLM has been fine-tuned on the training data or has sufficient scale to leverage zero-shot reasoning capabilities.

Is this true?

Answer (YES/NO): NO